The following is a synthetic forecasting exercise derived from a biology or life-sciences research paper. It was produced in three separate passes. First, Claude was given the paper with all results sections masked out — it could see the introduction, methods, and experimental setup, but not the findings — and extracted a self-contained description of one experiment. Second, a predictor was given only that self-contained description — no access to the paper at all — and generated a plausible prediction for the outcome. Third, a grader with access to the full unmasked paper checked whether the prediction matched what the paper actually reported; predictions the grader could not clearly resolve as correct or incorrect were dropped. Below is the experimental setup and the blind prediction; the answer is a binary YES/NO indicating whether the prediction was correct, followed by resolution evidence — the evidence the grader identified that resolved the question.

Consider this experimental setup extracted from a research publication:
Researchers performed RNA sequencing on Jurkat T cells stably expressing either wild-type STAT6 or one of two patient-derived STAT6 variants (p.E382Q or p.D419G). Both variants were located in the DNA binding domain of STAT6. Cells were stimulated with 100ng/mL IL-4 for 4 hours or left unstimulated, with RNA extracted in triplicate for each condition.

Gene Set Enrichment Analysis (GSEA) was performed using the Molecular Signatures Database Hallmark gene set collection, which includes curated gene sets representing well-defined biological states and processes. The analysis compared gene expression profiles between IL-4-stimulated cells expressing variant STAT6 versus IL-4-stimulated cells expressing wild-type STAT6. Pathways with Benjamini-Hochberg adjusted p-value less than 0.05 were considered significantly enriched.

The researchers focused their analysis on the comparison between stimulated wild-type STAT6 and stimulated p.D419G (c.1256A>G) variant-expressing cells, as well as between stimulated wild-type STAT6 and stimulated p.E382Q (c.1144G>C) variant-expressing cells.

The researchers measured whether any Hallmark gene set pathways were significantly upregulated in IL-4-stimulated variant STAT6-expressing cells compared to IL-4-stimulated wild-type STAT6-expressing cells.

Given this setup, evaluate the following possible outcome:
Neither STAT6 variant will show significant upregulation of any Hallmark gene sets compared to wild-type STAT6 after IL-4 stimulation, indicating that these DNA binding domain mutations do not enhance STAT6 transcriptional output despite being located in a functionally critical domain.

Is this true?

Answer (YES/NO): NO